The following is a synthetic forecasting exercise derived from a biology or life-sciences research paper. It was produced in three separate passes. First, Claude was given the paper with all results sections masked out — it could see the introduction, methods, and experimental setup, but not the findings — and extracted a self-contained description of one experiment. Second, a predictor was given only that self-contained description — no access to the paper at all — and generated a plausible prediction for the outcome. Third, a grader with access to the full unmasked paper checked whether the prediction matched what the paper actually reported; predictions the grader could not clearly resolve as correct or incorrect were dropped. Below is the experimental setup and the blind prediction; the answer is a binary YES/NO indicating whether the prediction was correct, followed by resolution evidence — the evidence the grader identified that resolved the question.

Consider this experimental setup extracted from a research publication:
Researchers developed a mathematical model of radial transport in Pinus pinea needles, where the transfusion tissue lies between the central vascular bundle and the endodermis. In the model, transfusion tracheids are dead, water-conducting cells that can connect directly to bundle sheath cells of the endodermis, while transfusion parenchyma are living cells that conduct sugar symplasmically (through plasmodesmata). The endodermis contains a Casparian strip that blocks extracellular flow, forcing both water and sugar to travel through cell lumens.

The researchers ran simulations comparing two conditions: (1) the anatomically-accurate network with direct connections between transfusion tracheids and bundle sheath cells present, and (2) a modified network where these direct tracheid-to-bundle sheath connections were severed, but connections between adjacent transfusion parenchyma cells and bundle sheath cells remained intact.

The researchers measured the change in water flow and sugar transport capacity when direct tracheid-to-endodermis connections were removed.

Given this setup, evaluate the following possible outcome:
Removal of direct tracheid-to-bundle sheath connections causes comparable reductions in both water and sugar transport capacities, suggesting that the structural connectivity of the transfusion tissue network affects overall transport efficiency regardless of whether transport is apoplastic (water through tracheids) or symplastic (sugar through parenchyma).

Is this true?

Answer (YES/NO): NO